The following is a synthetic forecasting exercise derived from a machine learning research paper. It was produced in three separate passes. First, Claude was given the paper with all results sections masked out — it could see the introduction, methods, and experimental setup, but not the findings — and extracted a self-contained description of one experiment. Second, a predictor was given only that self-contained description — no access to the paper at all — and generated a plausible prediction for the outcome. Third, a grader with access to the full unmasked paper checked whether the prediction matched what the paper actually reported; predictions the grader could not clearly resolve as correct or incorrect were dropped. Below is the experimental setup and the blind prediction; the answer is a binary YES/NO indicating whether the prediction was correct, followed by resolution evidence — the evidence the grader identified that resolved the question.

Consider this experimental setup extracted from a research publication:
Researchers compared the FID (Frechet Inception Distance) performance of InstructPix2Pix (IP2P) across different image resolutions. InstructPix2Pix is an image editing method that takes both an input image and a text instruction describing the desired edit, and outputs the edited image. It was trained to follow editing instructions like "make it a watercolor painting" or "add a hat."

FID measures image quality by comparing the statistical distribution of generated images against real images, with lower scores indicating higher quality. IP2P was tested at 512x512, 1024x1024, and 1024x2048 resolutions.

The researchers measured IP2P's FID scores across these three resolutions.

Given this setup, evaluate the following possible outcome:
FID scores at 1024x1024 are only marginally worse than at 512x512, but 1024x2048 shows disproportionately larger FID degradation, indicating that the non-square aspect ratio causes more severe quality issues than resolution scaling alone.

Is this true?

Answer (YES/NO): NO